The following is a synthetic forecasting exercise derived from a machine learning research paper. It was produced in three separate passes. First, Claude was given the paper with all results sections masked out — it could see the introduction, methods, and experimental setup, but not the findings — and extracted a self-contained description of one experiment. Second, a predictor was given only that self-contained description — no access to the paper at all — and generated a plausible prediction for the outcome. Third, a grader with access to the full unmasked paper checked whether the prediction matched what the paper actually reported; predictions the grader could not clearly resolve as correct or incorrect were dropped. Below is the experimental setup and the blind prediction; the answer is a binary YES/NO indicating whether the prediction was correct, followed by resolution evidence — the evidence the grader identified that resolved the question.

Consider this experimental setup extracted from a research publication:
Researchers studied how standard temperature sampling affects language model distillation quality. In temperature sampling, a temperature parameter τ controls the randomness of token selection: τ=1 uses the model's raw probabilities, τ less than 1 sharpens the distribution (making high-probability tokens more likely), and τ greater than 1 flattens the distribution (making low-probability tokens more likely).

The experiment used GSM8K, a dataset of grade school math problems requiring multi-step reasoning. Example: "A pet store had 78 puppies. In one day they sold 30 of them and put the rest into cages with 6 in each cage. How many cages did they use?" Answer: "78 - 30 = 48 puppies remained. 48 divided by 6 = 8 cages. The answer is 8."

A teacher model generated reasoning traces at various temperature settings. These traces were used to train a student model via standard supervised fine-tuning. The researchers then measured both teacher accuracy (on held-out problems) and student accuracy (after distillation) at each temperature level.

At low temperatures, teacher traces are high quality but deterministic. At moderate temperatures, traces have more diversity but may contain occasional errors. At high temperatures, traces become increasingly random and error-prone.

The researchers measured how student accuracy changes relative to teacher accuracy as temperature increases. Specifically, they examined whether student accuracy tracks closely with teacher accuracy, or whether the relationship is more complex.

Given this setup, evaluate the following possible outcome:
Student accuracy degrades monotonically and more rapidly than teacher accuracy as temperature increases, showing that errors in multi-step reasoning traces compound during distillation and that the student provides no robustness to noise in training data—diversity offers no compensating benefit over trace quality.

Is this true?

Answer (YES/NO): NO